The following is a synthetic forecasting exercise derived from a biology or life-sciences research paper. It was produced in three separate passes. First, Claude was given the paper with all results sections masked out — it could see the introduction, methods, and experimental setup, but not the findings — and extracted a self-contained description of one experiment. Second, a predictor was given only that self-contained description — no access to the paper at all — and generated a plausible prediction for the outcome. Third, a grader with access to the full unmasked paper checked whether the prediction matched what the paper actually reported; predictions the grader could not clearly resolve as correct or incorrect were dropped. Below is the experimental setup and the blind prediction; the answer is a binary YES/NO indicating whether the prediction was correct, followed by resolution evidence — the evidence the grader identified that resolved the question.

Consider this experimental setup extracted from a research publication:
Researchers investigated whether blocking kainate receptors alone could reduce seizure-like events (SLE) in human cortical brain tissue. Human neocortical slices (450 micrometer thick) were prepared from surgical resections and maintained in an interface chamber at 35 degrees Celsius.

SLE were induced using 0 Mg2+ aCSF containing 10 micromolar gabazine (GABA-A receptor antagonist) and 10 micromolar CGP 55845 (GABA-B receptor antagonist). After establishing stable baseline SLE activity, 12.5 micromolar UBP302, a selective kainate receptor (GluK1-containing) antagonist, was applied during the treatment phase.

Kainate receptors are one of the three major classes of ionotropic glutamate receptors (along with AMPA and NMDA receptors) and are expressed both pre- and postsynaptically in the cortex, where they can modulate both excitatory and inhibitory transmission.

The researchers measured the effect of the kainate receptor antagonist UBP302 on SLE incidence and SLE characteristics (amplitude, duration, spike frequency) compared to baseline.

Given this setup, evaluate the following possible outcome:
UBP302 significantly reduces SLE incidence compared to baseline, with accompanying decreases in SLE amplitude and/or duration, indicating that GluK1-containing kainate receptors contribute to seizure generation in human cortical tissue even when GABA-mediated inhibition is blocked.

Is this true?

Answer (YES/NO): NO